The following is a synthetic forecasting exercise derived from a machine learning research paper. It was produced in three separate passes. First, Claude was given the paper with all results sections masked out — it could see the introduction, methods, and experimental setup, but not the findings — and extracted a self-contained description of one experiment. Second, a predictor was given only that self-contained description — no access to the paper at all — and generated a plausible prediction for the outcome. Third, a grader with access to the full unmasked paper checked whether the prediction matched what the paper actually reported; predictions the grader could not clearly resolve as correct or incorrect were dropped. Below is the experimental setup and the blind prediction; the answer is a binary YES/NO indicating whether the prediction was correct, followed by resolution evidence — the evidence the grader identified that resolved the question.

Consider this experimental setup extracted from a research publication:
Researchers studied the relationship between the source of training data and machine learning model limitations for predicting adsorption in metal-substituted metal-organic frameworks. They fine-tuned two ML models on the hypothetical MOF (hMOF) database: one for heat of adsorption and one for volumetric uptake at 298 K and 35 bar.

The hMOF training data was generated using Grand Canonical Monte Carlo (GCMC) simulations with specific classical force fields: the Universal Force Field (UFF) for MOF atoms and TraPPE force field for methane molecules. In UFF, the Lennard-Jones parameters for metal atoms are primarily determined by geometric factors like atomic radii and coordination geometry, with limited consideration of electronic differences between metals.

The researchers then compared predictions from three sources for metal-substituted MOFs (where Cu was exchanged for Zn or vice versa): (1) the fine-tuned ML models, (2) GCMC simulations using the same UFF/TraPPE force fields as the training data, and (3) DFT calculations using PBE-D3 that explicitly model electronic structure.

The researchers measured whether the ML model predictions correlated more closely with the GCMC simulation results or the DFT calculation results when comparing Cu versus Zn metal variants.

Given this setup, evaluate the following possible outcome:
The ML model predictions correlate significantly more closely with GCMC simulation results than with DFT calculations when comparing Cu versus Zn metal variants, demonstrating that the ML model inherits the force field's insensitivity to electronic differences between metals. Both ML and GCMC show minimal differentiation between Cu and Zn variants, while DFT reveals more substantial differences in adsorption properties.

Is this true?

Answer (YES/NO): YES